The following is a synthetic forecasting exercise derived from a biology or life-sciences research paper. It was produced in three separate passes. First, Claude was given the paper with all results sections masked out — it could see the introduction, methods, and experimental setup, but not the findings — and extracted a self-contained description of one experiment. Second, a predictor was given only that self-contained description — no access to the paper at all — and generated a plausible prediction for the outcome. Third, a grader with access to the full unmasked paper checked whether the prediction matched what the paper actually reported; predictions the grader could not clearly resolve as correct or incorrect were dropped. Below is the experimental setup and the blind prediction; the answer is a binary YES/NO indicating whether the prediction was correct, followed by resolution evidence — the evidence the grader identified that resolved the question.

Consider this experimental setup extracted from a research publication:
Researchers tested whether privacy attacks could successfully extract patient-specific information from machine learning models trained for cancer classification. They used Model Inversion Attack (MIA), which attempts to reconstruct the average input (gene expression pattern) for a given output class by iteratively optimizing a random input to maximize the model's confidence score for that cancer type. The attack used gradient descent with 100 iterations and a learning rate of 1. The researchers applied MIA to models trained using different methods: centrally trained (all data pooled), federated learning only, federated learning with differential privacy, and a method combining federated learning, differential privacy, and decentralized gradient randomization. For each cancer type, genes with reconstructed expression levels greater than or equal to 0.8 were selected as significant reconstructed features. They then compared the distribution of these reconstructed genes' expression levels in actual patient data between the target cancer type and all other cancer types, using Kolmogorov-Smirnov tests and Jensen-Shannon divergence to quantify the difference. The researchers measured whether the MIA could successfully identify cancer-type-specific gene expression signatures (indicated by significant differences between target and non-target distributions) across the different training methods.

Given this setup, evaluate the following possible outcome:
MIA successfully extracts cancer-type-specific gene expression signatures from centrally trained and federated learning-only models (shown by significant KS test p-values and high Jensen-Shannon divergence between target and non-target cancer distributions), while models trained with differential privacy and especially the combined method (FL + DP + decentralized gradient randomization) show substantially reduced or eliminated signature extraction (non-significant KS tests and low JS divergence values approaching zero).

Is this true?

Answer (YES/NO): YES